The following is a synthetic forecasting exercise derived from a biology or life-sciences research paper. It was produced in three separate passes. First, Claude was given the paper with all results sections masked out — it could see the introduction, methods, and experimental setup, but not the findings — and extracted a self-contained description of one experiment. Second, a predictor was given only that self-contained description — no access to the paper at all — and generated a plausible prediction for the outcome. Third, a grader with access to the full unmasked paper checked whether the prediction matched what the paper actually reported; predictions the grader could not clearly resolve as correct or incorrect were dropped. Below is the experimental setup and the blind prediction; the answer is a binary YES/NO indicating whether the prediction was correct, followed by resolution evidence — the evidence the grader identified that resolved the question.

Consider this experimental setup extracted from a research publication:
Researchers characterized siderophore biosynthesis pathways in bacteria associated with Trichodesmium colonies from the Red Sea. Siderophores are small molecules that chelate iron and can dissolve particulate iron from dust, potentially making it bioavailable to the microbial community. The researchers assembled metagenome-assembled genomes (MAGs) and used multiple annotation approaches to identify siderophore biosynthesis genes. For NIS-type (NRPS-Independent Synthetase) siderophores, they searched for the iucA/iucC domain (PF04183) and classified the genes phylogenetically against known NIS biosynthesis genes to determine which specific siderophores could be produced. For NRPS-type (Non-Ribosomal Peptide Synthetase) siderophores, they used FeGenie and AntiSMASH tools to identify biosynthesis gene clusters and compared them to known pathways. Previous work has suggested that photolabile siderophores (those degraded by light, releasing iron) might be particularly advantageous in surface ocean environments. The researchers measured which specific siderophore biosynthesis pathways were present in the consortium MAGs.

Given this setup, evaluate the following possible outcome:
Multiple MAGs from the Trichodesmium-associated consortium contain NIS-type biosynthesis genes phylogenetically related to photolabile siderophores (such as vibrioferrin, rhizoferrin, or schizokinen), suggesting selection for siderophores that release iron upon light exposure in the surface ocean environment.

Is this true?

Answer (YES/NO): YES